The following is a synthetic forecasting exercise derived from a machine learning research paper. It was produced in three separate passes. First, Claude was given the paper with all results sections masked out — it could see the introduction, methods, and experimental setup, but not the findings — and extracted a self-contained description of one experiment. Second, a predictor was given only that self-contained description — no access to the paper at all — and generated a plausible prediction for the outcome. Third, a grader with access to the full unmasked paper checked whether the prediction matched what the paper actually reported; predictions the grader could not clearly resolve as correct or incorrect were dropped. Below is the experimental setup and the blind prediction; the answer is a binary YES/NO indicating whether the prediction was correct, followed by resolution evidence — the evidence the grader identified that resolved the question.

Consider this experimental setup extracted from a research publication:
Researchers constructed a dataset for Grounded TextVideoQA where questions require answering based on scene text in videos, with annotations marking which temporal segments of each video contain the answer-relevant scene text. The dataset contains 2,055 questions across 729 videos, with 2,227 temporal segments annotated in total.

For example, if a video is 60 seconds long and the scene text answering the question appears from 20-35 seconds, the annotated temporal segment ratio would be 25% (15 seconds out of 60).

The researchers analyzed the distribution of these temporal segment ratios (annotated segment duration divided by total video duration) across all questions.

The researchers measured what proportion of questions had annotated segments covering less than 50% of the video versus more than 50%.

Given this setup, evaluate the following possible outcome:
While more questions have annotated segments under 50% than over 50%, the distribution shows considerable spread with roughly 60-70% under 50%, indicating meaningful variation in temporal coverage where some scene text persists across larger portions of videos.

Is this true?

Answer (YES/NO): NO